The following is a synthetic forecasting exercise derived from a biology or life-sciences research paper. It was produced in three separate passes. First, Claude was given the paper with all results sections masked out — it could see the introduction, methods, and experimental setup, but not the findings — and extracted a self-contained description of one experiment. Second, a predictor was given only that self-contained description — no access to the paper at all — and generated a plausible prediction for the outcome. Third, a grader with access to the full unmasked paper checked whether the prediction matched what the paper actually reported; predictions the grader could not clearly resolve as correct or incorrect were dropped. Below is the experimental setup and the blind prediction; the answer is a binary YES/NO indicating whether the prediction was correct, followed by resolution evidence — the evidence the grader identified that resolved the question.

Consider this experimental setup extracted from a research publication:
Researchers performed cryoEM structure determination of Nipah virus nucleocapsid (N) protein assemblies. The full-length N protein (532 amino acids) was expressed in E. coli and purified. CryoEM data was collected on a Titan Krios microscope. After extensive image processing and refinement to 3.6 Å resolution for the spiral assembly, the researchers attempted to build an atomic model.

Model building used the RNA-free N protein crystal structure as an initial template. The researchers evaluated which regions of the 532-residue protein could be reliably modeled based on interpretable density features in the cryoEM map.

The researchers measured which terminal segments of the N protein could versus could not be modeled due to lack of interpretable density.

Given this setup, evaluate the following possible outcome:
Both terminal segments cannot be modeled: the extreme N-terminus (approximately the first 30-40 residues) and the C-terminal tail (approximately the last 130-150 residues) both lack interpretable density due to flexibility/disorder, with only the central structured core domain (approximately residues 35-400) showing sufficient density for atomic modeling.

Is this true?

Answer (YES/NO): NO